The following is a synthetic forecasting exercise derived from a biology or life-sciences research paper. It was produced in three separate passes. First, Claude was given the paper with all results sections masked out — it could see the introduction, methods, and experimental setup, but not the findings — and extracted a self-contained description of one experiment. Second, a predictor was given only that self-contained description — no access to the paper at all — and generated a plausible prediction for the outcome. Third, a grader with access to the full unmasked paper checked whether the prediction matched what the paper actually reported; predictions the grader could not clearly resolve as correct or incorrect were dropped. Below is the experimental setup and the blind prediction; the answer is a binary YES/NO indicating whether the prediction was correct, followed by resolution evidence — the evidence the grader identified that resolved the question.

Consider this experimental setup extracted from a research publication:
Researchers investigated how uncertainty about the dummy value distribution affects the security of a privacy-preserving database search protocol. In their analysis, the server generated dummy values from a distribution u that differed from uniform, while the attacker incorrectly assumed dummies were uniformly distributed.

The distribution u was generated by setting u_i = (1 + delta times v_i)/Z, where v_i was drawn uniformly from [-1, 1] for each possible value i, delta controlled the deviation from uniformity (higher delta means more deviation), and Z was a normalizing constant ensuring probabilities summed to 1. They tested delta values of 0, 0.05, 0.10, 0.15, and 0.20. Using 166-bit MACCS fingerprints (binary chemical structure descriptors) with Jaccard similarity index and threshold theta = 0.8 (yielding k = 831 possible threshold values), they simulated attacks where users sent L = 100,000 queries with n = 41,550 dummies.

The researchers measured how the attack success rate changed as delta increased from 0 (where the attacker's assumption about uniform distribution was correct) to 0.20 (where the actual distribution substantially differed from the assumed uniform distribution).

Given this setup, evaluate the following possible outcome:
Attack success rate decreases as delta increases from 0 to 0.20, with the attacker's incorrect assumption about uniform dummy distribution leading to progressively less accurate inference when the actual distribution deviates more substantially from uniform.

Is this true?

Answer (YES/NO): YES